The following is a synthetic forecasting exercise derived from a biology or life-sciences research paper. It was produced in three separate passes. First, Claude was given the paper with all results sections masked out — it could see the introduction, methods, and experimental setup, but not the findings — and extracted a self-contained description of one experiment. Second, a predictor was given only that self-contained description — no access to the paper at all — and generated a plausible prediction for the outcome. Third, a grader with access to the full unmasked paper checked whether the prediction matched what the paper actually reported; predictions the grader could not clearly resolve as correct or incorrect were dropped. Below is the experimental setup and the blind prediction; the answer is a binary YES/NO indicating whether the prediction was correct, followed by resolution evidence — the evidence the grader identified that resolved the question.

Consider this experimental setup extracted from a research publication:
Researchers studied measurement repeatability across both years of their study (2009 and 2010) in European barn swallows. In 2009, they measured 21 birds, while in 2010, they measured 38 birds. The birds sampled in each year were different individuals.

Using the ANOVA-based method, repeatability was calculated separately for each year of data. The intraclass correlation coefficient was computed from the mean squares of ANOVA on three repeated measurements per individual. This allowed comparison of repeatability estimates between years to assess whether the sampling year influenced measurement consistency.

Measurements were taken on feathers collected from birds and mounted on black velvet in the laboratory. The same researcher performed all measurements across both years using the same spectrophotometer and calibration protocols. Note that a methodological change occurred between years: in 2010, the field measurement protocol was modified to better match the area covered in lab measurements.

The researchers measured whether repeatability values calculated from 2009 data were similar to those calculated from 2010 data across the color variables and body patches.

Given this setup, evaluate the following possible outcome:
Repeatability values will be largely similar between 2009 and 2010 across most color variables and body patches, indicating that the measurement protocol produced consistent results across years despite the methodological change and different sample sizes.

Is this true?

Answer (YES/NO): NO